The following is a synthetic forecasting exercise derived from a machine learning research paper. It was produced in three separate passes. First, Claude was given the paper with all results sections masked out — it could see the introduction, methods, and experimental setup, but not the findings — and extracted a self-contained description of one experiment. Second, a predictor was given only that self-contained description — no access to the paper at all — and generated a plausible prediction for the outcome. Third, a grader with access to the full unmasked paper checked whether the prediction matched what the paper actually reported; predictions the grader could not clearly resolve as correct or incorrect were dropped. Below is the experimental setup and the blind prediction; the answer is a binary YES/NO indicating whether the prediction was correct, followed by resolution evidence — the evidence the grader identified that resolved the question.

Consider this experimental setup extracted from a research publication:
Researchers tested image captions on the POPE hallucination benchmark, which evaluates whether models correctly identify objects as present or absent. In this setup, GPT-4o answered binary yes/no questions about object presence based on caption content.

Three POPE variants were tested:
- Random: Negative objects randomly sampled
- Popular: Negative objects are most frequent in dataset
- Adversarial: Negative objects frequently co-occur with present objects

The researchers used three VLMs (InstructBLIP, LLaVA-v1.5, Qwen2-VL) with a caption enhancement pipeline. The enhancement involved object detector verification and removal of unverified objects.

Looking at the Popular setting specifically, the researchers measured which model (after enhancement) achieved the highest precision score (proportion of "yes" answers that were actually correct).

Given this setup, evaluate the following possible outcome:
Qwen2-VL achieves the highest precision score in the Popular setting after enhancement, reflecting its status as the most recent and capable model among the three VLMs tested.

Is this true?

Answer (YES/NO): YES